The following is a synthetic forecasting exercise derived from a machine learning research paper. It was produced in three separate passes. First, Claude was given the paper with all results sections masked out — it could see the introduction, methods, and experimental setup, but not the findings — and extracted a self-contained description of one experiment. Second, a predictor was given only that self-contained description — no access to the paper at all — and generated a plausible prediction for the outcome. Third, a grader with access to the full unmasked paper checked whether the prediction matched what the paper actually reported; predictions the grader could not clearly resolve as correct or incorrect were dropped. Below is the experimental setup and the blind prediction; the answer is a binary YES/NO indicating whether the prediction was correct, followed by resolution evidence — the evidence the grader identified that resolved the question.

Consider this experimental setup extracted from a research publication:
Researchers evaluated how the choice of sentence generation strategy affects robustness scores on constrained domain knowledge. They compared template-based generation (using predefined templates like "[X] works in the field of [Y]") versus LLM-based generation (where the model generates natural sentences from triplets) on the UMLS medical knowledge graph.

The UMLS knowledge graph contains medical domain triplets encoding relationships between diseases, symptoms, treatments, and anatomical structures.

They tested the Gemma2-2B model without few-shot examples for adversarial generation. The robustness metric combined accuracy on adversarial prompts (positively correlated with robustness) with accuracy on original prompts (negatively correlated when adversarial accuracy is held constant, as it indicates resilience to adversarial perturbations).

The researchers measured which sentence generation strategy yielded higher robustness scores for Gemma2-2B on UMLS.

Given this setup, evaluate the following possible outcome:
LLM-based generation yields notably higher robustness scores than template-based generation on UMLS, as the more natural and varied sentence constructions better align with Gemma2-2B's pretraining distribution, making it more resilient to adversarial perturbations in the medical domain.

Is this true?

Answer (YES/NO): NO